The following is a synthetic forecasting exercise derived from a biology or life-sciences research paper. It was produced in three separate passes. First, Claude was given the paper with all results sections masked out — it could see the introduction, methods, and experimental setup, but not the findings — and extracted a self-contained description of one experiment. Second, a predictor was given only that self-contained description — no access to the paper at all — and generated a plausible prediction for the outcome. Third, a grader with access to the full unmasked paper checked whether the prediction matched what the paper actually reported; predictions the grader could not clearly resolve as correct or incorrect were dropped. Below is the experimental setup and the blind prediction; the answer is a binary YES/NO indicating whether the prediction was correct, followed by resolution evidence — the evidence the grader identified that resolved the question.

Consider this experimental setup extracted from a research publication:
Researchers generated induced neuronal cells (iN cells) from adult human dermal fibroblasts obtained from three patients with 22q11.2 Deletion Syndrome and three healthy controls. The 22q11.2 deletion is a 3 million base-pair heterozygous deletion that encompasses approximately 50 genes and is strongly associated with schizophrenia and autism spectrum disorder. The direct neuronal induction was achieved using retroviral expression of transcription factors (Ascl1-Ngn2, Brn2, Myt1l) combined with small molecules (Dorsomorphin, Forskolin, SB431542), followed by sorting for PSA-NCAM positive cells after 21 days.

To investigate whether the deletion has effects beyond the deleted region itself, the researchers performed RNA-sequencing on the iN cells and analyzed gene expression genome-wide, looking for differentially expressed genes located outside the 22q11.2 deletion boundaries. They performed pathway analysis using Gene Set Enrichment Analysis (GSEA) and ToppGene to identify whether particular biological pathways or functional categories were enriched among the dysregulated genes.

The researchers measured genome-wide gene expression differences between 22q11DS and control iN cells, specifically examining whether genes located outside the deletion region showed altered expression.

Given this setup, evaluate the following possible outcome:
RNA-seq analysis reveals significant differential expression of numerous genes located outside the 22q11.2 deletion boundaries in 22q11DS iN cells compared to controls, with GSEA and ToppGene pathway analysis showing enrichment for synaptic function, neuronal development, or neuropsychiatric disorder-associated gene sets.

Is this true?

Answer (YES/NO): YES